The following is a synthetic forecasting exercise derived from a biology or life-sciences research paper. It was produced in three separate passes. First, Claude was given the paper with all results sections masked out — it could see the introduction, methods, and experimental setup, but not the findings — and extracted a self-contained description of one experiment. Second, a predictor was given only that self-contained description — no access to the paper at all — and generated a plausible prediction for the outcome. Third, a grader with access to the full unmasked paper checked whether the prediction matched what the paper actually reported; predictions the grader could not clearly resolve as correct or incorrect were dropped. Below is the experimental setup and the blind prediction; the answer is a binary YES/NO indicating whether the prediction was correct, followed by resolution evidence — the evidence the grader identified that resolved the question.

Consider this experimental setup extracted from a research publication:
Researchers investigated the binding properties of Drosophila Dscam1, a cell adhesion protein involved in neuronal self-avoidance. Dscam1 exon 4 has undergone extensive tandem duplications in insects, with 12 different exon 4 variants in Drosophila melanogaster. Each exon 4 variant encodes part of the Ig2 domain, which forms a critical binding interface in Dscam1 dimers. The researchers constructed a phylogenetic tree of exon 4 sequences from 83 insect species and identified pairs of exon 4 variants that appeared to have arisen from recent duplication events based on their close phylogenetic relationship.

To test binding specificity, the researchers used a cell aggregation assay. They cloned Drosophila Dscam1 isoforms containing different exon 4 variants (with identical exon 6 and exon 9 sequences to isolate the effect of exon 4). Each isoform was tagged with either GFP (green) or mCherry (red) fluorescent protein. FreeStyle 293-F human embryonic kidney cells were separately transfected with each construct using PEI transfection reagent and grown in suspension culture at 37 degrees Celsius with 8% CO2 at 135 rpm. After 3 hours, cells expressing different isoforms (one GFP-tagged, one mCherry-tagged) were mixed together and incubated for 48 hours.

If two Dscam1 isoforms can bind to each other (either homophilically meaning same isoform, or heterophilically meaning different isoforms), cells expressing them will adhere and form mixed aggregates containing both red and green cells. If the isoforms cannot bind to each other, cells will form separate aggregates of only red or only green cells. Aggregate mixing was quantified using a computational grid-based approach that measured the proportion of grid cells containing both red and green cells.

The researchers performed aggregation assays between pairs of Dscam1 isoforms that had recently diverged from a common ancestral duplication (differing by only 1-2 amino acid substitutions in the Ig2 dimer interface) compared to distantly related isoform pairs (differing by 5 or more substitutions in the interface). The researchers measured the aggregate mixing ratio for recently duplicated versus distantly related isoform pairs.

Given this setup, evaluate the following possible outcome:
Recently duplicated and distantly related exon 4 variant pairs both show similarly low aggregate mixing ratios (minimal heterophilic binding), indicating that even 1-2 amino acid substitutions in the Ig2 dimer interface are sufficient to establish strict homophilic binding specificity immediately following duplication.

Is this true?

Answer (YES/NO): YES